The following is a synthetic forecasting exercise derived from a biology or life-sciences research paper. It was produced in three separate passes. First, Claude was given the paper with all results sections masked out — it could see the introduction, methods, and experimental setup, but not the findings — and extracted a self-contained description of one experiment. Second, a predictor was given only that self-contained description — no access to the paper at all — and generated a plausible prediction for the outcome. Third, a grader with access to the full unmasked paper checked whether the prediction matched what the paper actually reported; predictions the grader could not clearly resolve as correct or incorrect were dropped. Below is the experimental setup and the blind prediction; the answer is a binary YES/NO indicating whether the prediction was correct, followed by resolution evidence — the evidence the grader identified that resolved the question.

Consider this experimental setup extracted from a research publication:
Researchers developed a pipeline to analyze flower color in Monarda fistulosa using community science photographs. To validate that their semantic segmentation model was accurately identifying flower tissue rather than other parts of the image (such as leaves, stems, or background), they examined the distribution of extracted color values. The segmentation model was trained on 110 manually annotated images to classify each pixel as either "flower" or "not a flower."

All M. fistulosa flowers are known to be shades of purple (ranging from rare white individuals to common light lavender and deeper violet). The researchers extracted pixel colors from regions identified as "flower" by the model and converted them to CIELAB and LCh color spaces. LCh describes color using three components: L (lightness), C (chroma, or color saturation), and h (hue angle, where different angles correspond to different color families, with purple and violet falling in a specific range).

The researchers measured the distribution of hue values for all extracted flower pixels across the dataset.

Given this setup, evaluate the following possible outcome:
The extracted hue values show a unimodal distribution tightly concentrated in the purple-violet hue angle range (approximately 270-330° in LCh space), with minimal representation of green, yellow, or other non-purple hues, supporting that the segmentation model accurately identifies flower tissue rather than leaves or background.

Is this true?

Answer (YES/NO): NO